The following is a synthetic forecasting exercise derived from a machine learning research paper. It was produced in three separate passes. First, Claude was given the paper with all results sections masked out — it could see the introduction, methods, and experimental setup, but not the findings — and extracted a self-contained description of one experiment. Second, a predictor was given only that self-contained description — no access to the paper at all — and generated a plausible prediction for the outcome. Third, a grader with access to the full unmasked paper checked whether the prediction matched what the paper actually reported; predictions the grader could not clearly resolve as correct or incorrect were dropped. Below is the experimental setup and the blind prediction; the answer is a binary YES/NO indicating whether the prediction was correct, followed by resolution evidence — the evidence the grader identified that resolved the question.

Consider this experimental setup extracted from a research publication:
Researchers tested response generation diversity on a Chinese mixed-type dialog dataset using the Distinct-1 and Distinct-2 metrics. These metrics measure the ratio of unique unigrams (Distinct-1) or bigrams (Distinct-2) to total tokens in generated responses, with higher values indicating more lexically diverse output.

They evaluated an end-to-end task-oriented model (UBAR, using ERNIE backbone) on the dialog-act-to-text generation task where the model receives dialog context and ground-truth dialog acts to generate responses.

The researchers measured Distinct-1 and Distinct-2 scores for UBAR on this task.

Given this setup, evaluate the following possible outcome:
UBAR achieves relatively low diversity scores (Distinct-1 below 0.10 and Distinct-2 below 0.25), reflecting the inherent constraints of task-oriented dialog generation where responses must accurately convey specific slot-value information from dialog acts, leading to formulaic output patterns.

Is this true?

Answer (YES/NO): YES